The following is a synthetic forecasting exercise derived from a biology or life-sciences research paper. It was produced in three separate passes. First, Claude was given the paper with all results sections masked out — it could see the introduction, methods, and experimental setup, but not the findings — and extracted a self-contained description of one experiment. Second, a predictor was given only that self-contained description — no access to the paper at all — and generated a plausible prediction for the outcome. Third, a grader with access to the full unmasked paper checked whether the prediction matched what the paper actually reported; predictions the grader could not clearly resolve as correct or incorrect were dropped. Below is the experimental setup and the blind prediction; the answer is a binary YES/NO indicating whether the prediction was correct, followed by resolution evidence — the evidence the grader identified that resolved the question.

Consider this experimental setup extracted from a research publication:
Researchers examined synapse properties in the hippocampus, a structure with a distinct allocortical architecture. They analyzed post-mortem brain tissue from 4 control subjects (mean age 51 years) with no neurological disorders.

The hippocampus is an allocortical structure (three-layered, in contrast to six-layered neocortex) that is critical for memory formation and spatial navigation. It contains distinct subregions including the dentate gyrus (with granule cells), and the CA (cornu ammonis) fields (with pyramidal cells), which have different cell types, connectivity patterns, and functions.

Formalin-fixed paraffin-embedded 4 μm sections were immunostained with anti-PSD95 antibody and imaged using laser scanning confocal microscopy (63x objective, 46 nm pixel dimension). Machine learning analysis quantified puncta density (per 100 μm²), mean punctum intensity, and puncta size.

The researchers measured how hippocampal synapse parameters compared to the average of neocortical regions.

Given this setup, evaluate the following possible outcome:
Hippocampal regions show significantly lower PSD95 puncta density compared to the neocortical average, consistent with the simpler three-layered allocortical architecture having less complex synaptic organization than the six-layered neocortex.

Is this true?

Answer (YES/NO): NO